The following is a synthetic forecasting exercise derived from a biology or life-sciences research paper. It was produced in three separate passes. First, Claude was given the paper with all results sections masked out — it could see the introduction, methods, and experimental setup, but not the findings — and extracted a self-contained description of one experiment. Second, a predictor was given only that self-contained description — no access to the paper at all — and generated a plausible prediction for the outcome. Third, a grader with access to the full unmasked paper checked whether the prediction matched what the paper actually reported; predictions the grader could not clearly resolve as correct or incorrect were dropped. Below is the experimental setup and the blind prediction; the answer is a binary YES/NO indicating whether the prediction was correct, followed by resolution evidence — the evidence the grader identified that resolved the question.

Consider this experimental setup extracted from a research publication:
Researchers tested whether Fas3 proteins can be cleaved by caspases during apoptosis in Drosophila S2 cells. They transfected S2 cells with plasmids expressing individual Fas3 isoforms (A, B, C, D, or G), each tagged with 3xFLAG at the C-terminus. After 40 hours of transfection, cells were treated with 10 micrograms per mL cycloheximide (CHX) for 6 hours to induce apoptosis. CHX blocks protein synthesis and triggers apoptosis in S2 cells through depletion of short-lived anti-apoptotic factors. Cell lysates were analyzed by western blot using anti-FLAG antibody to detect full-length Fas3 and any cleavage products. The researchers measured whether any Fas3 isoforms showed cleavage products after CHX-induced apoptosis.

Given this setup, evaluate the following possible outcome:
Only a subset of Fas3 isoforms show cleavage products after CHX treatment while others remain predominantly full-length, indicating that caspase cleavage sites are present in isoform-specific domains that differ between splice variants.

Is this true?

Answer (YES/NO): NO